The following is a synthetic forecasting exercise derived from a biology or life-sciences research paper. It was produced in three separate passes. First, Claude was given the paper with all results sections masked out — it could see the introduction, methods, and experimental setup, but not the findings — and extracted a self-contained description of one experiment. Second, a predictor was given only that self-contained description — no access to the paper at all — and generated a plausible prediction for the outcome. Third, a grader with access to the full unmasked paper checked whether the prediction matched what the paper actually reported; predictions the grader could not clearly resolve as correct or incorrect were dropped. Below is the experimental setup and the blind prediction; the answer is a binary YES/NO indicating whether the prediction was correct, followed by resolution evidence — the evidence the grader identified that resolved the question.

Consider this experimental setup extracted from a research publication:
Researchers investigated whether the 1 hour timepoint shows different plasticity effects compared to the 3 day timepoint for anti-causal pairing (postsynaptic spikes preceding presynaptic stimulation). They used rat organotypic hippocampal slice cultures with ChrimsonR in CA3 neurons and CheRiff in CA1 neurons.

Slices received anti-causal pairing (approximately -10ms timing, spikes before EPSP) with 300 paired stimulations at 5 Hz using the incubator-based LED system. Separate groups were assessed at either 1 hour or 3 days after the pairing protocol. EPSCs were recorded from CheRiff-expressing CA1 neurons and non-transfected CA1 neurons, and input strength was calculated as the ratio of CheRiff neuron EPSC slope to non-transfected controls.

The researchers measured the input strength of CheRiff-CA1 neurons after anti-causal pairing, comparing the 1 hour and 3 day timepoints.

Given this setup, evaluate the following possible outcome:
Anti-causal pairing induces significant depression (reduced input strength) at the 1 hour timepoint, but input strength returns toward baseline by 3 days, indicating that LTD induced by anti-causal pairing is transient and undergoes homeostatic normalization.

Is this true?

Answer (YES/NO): NO